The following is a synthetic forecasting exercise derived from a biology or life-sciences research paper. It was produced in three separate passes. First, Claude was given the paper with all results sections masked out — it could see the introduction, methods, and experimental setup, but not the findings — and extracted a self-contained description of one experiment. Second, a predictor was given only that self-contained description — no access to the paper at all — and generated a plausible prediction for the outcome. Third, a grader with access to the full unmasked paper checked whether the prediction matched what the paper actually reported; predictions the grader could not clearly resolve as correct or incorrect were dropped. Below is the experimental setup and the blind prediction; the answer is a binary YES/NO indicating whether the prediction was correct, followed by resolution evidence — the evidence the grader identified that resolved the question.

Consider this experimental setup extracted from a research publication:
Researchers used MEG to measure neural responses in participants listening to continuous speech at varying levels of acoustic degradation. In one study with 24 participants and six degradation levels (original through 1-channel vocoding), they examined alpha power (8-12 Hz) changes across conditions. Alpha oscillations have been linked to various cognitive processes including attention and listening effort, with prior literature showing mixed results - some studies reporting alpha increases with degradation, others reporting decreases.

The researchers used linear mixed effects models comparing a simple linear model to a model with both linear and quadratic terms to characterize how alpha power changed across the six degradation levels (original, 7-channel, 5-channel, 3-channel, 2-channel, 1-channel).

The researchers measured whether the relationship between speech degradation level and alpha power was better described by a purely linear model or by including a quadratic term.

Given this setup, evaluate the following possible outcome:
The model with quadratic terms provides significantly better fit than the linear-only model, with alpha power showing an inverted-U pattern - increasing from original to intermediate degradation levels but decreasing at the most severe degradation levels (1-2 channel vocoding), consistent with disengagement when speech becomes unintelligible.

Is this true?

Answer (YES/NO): NO